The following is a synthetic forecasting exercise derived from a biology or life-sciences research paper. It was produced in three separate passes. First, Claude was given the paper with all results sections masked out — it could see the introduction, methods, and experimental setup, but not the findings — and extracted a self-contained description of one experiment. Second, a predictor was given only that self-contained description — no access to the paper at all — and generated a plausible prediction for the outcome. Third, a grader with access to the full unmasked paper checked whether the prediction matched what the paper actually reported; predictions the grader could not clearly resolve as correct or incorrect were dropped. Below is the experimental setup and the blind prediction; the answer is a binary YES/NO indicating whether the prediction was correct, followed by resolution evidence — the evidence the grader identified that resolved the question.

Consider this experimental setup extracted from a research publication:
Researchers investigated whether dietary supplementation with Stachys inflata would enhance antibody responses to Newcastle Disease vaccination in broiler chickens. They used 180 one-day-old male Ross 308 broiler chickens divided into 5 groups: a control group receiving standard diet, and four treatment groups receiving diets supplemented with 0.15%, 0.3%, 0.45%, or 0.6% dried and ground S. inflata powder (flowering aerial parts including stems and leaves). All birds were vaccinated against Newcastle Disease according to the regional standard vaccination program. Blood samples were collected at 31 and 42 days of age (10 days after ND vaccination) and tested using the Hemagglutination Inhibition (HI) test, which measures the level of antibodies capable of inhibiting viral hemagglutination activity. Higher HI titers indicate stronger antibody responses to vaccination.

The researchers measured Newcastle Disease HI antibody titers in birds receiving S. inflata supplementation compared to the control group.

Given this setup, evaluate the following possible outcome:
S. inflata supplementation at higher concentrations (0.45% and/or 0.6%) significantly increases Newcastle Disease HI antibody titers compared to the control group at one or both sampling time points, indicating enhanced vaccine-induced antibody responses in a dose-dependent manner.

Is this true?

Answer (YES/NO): NO